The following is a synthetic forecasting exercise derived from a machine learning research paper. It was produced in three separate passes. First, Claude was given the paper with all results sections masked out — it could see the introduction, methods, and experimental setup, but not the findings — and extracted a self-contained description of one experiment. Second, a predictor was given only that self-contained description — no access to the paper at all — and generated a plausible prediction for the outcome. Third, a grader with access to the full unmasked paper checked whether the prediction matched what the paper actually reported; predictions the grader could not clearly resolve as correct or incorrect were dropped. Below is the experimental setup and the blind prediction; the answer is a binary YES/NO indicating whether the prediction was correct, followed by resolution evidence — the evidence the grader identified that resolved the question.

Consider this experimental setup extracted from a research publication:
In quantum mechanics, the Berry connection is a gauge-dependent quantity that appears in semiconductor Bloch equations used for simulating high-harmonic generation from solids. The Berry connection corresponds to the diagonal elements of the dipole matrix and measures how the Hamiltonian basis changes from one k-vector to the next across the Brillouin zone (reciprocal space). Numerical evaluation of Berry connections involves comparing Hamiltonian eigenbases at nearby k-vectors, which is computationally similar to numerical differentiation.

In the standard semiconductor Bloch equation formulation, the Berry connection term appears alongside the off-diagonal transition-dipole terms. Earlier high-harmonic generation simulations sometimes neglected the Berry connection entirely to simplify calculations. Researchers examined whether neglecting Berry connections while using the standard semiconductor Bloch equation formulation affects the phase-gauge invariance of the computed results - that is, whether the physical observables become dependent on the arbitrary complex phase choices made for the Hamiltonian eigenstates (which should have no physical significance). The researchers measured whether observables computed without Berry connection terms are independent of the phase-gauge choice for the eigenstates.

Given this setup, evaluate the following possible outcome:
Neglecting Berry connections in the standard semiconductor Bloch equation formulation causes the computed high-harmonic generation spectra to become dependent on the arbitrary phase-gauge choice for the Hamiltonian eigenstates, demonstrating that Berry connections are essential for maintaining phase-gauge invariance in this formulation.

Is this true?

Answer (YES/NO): YES